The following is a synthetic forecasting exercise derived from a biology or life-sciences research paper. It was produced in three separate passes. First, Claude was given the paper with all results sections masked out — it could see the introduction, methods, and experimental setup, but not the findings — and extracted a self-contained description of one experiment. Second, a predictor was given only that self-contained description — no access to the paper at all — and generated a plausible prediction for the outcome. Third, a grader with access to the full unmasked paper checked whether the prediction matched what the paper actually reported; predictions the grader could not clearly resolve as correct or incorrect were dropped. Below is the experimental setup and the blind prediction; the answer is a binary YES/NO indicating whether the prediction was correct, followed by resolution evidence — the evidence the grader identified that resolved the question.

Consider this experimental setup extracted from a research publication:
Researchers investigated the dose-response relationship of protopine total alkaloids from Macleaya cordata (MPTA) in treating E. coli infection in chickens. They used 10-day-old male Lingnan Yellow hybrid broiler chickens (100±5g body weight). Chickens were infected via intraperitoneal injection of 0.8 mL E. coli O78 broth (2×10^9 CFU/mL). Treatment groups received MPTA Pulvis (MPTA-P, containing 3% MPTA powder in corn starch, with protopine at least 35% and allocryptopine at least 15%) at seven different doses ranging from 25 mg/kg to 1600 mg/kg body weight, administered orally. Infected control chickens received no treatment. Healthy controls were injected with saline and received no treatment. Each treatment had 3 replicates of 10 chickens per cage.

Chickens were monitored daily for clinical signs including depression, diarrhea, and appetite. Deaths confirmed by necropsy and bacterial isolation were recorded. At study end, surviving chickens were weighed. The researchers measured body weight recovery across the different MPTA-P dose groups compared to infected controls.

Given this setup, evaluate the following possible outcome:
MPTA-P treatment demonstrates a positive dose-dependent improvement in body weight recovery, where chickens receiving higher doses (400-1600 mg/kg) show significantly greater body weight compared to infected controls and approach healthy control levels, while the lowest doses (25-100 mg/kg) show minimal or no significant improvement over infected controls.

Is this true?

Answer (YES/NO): NO